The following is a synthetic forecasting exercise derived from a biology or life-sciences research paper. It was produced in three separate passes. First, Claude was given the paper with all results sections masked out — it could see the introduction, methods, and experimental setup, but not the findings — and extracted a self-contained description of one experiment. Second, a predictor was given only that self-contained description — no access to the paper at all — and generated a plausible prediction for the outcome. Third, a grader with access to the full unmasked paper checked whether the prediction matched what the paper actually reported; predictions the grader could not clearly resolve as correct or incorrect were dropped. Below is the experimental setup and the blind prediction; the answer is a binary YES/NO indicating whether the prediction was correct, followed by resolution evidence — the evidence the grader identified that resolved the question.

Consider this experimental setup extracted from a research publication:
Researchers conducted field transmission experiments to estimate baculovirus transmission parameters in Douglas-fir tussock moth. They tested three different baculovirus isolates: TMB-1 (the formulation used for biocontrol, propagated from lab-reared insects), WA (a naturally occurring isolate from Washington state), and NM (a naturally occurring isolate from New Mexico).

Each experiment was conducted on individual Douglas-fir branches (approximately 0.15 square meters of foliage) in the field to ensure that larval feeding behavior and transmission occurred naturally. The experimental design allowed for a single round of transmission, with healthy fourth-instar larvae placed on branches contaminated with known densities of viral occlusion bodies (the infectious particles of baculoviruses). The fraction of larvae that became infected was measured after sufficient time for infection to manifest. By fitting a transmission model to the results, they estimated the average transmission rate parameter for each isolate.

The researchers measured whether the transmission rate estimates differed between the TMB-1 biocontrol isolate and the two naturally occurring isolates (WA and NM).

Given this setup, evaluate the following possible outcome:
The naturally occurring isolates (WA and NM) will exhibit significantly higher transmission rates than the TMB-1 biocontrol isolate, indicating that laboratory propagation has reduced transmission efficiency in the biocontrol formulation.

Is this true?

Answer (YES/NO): NO